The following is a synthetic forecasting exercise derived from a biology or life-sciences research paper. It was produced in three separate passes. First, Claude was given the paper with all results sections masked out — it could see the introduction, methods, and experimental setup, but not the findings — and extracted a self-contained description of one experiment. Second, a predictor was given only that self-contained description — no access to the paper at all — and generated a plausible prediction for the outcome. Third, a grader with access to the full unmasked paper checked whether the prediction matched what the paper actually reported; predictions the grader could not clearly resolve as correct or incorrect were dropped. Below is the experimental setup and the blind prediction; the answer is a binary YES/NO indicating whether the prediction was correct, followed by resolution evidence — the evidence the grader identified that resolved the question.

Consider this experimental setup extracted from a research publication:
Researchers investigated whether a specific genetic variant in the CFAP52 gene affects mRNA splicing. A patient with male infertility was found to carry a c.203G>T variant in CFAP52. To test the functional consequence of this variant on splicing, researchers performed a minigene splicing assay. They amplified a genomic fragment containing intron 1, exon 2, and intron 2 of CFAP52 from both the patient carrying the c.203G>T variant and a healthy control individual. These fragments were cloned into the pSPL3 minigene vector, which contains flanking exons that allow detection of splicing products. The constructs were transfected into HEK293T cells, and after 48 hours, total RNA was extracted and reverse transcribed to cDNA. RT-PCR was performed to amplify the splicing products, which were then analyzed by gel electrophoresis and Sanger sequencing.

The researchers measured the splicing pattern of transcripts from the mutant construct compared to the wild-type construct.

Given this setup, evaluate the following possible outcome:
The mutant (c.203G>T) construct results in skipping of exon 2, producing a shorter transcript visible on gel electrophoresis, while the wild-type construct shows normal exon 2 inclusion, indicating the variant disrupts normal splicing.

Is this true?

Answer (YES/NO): YES